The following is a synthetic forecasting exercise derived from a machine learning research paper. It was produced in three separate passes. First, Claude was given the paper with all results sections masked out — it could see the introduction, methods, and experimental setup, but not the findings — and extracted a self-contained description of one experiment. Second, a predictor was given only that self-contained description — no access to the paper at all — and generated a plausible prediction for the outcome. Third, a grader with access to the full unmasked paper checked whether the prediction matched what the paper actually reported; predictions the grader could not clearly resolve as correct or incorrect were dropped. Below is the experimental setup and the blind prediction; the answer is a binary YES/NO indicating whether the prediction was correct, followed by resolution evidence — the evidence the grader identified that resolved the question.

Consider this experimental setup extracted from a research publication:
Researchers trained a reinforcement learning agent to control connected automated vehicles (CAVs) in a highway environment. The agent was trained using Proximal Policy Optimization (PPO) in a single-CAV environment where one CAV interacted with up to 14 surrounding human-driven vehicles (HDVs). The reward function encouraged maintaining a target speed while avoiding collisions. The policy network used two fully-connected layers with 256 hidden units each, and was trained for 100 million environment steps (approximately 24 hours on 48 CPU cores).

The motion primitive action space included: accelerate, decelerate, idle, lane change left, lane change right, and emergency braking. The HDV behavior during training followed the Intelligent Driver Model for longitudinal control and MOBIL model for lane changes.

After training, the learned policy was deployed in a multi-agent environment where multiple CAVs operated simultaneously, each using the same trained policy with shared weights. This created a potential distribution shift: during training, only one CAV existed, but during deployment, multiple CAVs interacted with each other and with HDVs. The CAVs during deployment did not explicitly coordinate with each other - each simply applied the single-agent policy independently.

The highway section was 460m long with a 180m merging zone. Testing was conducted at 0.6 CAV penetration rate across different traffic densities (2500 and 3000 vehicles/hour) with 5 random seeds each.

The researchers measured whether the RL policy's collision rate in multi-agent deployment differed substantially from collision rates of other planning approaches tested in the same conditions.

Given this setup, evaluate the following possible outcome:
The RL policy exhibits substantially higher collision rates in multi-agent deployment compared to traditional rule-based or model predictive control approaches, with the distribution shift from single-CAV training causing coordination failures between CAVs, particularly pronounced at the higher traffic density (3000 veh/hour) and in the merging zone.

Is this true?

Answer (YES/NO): NO